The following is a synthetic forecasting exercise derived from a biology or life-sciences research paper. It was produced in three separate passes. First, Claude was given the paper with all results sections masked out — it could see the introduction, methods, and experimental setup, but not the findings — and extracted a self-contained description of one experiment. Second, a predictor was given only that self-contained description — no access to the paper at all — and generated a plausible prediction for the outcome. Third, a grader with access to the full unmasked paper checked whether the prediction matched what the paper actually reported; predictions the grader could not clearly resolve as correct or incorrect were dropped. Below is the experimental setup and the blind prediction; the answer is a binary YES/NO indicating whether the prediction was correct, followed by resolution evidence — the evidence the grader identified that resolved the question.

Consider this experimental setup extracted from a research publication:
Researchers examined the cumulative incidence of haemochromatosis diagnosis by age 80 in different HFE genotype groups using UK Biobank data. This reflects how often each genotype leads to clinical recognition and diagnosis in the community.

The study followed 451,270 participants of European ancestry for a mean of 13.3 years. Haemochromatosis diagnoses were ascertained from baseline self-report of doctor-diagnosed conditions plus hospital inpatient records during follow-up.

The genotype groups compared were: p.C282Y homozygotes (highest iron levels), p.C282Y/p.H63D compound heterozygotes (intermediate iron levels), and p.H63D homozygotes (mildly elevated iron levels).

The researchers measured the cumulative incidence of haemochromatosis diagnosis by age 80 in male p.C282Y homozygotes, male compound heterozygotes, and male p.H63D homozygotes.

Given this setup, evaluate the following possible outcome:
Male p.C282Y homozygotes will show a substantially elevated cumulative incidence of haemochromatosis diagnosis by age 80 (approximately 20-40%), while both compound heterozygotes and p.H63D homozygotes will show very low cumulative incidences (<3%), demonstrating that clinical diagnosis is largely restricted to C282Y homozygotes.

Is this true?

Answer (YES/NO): NO